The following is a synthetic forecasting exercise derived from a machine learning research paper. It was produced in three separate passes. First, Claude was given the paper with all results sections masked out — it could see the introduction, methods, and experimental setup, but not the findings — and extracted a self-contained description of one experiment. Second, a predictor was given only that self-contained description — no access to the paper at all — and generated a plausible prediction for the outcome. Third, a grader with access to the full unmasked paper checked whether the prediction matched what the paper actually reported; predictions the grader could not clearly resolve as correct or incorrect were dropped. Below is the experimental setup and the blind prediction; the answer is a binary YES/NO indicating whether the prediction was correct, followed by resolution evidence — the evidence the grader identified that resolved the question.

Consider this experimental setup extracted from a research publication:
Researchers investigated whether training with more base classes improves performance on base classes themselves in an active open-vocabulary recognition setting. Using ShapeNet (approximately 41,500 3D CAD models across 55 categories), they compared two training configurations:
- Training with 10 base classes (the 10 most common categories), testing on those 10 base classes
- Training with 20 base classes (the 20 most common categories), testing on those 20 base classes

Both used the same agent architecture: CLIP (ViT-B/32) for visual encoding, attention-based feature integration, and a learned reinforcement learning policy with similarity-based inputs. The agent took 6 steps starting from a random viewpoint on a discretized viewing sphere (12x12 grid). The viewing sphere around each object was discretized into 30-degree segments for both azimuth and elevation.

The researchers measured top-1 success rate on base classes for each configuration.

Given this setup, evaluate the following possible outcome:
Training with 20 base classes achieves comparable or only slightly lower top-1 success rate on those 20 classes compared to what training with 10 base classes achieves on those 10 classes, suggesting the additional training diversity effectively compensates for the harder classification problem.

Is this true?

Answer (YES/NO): YES